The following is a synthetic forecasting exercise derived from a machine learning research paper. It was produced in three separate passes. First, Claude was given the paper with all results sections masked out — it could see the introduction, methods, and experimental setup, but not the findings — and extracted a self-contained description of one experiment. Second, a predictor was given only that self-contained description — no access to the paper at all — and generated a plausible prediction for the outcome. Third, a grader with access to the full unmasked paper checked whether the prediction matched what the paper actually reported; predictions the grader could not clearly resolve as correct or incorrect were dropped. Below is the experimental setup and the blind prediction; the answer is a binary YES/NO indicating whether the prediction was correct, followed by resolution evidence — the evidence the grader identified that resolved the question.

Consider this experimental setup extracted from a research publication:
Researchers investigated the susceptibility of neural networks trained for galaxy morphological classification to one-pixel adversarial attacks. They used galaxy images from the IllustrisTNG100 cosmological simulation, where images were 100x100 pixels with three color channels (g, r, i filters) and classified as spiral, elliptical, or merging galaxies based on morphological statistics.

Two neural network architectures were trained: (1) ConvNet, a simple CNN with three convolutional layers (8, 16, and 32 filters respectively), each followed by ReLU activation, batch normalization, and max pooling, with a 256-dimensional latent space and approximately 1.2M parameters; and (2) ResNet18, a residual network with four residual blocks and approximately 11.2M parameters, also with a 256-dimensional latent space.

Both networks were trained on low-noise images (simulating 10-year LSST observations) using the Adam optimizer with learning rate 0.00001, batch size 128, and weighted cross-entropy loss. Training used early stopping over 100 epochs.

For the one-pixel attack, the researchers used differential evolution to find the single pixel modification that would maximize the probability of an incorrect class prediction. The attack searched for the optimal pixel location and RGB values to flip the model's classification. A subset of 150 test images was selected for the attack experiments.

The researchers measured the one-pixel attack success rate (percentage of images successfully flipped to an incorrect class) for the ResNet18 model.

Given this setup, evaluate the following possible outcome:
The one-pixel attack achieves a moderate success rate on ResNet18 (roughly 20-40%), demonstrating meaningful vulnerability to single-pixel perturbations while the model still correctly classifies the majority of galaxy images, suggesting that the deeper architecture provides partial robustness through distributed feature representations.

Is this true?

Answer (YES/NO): NO